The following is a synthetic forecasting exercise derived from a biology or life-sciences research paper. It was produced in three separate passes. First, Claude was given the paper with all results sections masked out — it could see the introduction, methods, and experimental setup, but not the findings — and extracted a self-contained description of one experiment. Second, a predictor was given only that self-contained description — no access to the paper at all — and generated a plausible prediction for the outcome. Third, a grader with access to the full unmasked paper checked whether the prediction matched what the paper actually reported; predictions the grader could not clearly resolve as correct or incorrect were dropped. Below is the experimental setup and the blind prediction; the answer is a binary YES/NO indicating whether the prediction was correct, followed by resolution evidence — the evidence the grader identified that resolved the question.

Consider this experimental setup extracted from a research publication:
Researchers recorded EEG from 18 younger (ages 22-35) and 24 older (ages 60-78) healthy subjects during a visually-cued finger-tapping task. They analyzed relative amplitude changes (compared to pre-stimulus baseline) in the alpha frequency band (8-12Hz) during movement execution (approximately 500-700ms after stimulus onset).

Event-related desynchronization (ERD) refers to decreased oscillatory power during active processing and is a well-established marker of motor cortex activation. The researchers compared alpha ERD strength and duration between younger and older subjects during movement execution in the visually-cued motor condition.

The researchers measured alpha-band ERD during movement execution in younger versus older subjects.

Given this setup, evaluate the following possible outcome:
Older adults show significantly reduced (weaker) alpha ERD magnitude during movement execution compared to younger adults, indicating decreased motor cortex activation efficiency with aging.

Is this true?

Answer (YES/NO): NO